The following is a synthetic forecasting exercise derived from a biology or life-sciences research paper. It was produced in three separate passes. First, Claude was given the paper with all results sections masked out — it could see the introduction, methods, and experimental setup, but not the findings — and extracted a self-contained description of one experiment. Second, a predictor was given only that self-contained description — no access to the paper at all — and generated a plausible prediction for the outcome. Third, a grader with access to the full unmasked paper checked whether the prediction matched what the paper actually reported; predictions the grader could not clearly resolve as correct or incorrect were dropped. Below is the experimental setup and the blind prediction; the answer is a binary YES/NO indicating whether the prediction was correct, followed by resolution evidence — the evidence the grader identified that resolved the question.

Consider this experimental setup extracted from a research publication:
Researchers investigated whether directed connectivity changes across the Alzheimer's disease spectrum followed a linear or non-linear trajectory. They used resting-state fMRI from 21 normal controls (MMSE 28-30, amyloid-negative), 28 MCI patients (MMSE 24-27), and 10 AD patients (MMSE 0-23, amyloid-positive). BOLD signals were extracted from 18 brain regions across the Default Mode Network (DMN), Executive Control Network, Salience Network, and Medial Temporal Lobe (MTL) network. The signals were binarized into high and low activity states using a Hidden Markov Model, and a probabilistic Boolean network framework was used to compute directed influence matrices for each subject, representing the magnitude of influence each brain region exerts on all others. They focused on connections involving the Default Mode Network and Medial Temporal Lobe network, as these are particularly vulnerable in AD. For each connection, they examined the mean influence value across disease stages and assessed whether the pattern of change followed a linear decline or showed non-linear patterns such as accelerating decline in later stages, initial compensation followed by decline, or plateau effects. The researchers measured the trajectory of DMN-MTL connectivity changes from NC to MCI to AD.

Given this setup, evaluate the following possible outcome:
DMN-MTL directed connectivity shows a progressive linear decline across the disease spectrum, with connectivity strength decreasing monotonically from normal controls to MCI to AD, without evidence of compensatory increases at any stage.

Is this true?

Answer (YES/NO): YES